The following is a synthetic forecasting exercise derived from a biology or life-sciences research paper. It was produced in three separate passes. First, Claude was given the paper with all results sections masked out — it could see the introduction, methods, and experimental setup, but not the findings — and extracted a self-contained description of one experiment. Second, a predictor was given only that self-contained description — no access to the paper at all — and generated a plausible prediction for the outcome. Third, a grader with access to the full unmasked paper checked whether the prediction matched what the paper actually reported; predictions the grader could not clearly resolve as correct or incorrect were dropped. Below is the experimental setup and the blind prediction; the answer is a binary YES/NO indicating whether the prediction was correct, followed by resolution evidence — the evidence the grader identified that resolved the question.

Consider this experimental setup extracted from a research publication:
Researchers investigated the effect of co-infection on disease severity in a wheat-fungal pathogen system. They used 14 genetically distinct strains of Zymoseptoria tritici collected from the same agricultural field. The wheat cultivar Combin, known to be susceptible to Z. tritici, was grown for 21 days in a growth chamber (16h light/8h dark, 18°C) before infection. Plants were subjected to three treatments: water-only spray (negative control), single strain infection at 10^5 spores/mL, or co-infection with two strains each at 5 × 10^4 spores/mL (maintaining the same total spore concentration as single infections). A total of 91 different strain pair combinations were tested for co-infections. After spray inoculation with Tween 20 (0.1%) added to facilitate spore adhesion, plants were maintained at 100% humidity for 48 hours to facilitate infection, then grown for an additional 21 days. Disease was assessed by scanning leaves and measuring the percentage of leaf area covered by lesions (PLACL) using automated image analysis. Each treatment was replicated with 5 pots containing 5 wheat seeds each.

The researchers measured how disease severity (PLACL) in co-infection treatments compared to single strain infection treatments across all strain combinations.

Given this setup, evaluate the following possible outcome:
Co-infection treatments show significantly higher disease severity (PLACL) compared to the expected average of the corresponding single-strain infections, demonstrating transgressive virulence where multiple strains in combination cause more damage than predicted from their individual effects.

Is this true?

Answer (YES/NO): NO